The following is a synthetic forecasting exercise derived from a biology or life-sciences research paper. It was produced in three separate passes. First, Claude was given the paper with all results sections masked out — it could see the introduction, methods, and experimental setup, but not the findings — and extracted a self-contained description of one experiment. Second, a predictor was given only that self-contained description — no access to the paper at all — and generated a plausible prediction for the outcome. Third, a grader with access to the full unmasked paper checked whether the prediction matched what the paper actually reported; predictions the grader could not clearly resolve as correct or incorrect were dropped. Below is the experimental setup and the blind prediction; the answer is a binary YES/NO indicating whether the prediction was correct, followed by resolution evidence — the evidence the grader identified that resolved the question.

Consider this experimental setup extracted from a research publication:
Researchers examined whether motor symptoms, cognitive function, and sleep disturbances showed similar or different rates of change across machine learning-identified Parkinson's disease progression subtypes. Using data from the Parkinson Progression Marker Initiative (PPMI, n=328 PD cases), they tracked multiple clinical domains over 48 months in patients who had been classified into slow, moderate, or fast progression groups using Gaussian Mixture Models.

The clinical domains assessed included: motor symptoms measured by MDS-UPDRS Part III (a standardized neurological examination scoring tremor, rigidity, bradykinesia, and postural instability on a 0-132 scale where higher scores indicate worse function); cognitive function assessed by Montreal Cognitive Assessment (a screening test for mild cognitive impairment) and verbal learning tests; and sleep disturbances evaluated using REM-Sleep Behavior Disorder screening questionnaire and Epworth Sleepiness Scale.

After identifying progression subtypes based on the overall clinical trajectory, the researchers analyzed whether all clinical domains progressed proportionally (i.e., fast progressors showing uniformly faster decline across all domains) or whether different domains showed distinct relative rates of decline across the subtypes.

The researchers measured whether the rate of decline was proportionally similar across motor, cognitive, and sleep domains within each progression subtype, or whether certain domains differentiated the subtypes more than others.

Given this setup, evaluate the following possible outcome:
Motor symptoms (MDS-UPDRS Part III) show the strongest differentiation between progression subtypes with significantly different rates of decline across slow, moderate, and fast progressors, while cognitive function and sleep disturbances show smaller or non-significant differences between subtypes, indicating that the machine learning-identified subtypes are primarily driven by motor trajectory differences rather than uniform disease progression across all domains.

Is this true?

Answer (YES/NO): NO